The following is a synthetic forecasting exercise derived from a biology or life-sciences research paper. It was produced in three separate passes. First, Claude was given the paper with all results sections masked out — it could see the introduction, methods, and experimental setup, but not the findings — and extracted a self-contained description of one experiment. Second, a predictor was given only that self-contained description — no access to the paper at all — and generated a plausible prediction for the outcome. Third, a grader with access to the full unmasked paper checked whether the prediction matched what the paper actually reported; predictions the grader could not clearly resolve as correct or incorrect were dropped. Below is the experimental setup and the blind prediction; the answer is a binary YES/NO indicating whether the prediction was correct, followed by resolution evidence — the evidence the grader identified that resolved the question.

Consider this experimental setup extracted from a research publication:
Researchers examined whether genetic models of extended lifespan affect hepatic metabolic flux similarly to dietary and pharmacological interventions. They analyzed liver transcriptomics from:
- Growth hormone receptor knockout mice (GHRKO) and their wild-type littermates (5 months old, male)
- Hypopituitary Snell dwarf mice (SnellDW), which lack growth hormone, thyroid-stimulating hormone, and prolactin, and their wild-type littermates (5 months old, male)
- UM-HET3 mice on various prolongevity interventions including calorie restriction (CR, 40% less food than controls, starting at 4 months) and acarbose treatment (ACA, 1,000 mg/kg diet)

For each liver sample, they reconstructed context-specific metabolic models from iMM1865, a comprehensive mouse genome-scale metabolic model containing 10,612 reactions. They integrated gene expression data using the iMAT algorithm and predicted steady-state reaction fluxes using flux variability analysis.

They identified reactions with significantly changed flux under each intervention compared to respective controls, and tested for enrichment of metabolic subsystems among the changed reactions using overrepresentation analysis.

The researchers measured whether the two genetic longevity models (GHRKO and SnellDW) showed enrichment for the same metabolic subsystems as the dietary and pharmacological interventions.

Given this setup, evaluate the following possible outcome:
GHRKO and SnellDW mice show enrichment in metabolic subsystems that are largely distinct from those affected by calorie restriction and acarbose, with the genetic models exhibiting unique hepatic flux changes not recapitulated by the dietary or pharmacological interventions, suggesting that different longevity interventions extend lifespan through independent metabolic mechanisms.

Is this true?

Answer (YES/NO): NO